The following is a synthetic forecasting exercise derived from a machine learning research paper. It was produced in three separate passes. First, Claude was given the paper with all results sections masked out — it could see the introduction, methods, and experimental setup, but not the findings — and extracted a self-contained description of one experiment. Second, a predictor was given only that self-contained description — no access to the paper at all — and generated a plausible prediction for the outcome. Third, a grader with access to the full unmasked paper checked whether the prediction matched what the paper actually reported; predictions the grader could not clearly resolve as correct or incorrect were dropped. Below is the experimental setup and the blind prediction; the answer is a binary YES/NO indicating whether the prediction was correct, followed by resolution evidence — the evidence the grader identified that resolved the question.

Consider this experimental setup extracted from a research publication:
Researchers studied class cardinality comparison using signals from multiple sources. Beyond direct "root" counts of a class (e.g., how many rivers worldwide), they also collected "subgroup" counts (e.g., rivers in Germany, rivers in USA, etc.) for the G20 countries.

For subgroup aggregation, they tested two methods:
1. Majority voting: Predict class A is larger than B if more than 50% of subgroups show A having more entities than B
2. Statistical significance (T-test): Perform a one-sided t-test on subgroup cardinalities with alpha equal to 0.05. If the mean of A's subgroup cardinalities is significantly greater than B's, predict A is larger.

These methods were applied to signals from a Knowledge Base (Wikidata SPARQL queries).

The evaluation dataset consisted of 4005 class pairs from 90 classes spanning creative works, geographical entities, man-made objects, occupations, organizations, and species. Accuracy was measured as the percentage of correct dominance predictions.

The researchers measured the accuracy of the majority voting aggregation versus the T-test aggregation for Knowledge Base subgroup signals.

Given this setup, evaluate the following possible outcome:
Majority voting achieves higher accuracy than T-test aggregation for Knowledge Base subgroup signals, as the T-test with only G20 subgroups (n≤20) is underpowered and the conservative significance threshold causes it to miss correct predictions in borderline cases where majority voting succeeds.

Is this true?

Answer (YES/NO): YES